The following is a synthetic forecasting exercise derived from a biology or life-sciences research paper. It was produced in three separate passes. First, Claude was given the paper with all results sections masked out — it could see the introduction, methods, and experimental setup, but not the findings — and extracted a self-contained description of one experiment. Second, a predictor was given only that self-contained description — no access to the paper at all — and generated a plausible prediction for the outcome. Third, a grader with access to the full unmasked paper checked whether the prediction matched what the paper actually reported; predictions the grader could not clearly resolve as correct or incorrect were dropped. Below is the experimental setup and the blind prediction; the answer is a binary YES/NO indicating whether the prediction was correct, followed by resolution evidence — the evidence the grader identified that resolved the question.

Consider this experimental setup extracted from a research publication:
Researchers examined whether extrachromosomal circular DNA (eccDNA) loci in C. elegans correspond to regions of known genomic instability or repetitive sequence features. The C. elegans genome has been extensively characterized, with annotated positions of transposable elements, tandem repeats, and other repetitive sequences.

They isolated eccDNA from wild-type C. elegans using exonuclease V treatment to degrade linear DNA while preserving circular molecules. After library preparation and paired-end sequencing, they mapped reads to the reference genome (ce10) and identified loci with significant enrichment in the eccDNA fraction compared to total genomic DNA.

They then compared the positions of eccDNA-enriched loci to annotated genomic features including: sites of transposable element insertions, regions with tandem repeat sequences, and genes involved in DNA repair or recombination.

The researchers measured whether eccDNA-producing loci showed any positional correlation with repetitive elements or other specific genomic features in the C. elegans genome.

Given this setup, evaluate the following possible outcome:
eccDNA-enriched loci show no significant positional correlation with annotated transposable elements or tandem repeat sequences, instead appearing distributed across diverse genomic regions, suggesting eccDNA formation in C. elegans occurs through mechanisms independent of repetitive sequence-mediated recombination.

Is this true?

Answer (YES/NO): NO